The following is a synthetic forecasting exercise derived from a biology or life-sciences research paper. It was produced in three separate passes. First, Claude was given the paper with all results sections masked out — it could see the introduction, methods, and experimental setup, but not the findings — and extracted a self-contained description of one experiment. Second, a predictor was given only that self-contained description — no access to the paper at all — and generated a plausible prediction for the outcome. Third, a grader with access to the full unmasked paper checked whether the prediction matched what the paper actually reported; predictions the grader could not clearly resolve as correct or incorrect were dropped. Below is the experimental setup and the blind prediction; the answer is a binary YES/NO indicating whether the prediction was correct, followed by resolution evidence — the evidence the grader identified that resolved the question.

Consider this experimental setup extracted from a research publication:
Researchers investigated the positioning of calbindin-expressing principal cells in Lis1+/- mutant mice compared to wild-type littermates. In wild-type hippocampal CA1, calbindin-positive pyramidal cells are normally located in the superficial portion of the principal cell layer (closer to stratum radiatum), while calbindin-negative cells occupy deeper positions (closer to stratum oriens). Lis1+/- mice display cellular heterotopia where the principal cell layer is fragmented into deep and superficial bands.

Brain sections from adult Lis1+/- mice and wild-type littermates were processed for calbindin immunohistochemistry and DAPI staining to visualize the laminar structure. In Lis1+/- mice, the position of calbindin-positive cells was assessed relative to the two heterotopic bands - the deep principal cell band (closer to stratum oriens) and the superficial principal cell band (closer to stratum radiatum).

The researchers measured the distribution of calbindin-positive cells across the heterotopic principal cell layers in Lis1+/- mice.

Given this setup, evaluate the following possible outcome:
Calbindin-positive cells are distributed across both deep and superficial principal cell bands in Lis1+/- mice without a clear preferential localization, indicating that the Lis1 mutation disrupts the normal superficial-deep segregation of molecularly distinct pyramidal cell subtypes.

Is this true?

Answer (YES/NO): NO